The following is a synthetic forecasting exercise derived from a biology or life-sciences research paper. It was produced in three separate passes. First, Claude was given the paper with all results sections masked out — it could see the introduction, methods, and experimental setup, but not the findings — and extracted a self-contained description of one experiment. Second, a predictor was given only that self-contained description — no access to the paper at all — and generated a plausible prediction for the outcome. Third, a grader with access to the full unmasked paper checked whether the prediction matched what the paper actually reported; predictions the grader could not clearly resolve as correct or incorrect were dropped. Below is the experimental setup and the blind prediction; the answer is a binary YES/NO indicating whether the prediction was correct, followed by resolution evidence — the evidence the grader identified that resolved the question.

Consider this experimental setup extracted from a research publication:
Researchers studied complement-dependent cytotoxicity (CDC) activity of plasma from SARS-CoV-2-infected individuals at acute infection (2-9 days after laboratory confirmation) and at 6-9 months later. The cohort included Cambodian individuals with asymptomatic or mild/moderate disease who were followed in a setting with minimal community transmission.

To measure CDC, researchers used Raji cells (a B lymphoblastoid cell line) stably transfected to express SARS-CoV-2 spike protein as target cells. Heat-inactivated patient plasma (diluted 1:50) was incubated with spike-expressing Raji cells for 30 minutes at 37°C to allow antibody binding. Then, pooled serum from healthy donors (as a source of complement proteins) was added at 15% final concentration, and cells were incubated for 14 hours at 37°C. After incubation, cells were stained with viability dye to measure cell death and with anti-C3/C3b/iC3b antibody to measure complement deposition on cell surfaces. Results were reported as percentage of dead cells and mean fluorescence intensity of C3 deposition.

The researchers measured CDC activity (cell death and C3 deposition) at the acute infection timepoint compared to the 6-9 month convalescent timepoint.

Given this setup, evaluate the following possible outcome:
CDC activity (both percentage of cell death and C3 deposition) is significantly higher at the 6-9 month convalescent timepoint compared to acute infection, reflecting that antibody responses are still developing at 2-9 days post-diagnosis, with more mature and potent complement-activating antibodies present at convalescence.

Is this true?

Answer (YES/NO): NO